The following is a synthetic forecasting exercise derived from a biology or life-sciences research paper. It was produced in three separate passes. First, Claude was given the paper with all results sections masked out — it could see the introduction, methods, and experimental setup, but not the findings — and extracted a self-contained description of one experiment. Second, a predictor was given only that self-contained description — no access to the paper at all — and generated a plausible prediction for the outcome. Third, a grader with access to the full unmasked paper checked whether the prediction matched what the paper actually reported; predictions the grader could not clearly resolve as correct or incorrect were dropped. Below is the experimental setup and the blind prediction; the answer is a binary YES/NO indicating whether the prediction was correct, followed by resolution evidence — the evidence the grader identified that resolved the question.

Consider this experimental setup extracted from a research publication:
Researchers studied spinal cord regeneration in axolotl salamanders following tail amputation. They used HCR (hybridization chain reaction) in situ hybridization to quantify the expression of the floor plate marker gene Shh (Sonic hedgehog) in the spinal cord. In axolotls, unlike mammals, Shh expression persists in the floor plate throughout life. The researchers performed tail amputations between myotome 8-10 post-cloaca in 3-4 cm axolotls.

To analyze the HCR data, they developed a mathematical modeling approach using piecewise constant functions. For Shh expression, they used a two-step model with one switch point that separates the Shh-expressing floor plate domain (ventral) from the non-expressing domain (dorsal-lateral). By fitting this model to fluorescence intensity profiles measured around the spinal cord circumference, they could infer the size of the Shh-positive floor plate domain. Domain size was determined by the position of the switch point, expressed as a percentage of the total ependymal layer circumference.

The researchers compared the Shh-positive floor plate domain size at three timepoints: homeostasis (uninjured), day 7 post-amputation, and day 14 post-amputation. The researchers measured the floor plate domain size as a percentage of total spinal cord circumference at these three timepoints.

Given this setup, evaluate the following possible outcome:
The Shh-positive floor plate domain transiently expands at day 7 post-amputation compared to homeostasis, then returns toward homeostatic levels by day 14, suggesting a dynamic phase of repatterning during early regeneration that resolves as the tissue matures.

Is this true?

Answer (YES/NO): NO